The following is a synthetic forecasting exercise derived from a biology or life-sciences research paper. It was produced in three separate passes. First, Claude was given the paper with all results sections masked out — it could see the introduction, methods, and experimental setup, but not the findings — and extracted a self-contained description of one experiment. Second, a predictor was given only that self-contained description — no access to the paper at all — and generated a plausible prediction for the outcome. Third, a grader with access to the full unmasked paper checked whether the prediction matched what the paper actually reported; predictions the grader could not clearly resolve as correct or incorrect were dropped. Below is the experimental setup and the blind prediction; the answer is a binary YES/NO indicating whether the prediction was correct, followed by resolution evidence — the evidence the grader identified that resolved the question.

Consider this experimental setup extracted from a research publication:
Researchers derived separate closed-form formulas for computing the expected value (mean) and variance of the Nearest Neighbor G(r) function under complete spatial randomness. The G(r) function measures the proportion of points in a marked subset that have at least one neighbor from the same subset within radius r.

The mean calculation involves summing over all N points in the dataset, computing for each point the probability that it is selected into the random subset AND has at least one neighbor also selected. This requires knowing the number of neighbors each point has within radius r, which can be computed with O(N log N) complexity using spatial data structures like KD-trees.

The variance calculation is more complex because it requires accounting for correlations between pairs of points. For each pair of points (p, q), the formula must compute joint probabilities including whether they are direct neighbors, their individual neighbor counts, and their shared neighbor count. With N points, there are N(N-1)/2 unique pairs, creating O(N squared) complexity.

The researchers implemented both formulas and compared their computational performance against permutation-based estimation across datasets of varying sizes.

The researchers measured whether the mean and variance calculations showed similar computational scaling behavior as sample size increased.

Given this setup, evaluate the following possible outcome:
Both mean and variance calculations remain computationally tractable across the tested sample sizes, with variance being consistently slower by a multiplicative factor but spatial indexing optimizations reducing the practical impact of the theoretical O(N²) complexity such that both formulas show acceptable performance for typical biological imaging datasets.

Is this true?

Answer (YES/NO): NO